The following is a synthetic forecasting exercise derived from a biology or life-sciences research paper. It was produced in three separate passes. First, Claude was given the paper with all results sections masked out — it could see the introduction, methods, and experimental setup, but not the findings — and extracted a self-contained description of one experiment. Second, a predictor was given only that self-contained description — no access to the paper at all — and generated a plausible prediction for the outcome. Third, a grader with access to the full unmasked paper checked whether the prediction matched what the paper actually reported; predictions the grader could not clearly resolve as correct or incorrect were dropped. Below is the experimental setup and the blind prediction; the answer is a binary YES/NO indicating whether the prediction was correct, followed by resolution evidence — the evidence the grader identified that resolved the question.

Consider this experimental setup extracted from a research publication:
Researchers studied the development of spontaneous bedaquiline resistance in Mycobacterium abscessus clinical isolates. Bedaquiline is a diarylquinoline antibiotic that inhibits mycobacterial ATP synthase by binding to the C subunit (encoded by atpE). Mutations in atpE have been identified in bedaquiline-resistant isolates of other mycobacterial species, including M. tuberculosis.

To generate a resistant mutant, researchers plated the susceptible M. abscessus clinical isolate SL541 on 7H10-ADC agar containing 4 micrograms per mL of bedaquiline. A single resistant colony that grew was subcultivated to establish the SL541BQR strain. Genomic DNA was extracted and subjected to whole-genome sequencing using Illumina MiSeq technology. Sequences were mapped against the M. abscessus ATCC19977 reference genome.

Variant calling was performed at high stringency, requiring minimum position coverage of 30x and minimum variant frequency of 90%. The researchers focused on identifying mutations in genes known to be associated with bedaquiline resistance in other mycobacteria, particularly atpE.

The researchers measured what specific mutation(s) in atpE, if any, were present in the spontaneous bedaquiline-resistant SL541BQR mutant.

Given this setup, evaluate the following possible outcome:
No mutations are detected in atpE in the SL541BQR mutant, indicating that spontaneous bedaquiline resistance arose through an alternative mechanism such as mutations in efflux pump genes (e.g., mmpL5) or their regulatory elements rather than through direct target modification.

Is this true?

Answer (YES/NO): NO